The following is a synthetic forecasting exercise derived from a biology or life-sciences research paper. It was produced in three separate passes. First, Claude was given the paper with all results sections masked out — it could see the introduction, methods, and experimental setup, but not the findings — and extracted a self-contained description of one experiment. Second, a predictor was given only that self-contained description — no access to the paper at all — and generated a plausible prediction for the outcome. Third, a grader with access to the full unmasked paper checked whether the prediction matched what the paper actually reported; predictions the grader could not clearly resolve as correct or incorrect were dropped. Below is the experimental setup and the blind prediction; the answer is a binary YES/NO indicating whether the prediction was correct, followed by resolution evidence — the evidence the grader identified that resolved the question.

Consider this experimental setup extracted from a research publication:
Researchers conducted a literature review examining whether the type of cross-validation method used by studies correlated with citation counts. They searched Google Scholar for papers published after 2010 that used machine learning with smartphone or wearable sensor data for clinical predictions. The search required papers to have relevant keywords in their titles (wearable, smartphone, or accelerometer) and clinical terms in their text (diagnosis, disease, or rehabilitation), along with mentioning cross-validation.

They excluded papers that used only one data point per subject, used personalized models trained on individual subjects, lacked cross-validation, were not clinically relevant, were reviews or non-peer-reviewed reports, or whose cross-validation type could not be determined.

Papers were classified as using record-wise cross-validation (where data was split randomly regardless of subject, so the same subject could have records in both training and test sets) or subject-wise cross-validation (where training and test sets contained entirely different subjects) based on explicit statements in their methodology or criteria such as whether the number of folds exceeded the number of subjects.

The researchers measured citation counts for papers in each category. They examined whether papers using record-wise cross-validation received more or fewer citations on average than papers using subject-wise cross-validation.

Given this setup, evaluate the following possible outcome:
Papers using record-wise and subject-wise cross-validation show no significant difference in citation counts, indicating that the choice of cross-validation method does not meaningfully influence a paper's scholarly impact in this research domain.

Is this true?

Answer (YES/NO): YES